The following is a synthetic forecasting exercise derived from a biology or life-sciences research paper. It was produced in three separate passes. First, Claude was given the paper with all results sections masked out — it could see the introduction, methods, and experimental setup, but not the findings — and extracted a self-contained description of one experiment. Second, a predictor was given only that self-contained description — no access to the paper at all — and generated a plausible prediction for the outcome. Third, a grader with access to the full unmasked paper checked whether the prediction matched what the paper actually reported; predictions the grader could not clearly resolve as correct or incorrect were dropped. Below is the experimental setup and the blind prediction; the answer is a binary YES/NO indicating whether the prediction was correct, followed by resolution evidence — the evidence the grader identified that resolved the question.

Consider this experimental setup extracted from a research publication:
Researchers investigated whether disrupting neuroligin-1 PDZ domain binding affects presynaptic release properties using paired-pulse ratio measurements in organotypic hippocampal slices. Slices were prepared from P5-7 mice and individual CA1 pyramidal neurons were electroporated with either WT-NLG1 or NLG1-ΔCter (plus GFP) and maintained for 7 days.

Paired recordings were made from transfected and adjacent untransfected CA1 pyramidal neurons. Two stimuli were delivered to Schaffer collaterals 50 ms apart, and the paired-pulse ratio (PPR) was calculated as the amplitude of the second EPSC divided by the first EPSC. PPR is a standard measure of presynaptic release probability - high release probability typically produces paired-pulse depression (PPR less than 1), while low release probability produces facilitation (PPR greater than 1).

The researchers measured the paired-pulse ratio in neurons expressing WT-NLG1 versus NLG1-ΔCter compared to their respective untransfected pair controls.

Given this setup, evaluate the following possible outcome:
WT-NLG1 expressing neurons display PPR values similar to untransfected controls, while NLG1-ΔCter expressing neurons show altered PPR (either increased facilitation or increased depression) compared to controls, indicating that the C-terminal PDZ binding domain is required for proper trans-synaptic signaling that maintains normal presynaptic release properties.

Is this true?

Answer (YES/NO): NO